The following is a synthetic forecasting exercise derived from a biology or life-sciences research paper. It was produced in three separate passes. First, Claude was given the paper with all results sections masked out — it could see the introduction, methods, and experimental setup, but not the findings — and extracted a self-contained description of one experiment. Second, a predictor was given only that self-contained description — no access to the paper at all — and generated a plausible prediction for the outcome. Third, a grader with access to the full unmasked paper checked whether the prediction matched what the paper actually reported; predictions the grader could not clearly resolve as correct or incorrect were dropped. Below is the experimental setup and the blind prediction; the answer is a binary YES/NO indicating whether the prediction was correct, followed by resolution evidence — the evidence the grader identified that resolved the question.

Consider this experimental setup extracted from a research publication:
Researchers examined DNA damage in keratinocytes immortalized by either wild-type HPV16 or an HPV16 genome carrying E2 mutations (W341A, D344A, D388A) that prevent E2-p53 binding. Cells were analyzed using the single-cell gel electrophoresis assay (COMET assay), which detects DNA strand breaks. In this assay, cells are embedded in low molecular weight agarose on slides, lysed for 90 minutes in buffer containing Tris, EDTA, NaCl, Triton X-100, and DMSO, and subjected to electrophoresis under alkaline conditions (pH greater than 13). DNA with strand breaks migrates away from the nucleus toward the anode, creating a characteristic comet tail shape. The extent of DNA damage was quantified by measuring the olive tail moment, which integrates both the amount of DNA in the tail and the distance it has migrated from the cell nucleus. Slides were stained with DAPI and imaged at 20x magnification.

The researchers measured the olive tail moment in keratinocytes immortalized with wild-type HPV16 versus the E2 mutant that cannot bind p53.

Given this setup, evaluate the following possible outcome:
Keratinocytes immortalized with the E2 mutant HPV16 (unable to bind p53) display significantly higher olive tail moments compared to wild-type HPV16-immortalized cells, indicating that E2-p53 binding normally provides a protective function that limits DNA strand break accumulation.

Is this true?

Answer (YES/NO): YES